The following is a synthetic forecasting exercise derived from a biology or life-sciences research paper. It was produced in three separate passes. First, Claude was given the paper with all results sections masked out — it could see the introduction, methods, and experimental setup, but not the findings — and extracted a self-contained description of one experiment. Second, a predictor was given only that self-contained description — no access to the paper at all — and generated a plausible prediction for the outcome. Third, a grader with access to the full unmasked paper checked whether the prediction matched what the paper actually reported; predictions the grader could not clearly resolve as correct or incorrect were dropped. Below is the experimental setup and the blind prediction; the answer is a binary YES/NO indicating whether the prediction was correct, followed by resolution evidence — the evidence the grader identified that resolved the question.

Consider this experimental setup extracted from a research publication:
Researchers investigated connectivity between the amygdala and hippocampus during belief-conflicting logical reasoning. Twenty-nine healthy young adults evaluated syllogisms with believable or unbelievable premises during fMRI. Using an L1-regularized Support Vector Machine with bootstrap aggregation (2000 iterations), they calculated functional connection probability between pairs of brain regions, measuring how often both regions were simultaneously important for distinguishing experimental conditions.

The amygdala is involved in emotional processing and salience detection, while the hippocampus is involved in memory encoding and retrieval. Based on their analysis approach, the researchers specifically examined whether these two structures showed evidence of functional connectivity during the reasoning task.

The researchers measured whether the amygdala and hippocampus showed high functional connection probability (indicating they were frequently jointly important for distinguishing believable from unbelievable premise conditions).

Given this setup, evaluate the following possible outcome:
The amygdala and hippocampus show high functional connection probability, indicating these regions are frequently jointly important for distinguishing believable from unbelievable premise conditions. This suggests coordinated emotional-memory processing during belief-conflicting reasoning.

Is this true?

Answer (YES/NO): YES